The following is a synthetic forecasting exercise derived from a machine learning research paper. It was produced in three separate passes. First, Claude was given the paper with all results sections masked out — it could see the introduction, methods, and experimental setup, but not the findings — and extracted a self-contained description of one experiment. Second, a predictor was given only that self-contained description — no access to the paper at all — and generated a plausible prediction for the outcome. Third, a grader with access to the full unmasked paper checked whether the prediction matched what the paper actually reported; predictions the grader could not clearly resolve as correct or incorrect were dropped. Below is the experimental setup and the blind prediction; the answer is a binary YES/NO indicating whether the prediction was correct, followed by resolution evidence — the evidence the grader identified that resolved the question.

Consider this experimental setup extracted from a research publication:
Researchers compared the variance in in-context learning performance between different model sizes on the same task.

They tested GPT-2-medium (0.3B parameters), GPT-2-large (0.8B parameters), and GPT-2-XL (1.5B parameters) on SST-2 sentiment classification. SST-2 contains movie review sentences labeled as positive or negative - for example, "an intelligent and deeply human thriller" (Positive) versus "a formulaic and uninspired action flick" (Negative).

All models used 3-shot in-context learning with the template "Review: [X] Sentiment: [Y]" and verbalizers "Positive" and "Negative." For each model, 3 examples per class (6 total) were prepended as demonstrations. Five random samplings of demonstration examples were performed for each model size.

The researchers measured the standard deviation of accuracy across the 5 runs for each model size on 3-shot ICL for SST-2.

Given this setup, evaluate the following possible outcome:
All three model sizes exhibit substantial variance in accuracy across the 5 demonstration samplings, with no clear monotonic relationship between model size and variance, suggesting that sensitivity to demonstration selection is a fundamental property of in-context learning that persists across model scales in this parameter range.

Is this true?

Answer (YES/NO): YES